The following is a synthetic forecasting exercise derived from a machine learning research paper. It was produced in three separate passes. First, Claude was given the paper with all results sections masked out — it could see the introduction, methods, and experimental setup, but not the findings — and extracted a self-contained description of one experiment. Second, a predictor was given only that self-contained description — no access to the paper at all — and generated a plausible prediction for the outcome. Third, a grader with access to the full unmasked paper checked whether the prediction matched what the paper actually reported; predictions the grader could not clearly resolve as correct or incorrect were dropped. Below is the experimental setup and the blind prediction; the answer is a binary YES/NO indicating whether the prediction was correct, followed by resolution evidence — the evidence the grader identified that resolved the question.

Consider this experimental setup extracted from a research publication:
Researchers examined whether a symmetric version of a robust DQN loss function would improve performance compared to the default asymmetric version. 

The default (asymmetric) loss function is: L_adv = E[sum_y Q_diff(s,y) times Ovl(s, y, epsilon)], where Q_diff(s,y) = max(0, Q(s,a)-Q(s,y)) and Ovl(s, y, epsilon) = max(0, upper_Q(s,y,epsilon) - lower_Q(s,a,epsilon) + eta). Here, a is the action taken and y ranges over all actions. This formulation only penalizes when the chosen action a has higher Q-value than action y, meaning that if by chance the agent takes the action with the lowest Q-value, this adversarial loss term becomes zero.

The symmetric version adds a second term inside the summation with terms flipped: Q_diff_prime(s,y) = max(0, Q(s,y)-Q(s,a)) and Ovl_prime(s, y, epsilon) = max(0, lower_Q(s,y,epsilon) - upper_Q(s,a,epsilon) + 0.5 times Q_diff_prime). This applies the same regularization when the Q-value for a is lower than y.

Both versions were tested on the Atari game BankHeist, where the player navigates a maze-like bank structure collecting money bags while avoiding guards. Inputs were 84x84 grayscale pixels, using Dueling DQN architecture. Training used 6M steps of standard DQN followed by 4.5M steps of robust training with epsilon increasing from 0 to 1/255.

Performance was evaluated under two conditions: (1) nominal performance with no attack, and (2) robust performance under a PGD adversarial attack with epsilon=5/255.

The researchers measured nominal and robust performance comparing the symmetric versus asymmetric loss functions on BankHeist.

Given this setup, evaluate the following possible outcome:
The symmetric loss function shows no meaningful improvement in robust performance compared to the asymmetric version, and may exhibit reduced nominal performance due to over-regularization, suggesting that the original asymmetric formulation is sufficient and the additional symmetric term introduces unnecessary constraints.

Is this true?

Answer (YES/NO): NO